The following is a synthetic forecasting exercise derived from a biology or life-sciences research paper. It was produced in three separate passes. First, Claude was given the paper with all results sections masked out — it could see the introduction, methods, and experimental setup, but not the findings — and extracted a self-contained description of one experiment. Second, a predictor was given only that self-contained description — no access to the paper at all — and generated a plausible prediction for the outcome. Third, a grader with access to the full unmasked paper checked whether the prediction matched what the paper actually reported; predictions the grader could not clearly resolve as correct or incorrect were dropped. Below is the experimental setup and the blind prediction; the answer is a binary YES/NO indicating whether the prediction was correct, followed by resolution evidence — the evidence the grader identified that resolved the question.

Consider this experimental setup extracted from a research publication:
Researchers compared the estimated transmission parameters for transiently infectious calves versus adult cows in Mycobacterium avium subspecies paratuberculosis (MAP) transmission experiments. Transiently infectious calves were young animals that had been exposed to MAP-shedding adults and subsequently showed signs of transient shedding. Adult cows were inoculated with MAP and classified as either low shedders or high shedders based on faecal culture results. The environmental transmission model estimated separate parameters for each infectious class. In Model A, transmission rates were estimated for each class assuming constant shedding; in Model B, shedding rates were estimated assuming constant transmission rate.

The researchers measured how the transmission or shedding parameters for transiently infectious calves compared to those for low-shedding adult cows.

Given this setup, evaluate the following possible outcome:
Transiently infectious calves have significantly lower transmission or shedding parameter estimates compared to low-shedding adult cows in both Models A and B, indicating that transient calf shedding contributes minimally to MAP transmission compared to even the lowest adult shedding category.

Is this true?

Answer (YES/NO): NO